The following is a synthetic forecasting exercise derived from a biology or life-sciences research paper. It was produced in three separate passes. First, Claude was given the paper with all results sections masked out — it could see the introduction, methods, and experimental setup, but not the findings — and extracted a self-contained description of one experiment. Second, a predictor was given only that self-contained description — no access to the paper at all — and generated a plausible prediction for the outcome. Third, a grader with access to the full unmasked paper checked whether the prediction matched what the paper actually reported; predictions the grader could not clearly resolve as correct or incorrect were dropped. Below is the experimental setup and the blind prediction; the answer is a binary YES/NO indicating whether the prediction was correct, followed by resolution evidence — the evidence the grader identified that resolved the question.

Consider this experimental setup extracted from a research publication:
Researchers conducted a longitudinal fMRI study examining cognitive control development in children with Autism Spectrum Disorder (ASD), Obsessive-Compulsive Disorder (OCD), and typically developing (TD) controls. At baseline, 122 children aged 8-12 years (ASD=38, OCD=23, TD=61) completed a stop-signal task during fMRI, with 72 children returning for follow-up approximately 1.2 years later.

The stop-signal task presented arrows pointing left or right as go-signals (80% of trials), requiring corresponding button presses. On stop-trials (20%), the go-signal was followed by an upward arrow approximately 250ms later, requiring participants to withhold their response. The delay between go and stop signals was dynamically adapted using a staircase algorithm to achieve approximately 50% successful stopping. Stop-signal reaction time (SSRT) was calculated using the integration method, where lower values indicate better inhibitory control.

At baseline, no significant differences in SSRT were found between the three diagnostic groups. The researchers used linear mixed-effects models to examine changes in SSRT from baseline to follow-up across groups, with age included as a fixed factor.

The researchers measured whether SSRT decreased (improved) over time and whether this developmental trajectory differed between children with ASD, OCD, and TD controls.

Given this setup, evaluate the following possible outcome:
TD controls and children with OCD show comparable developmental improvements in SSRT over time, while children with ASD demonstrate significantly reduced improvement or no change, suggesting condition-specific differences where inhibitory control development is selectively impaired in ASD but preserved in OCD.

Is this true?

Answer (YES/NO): NO